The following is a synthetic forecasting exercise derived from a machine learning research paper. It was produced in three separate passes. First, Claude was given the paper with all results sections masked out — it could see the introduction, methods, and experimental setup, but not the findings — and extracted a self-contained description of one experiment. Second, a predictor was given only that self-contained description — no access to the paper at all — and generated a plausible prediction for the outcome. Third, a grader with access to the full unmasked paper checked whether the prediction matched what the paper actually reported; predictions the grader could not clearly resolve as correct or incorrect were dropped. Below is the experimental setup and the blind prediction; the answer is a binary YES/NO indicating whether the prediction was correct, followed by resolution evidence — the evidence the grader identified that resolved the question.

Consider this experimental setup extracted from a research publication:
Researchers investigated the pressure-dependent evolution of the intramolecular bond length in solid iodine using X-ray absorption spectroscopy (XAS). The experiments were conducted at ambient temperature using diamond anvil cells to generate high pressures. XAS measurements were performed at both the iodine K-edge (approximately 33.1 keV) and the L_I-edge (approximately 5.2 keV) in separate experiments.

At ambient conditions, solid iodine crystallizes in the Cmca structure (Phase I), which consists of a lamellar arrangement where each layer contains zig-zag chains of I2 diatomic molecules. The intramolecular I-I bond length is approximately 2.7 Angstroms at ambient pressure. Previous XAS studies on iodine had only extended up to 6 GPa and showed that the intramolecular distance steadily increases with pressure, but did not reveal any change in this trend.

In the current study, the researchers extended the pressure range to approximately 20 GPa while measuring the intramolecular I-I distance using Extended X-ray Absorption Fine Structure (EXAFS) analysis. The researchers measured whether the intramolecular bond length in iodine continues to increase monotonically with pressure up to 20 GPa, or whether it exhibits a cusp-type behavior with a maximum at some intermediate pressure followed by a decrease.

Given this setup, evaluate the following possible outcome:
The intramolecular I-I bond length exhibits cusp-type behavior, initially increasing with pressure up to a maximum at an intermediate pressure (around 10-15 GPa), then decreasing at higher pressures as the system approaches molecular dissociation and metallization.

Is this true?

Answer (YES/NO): NO